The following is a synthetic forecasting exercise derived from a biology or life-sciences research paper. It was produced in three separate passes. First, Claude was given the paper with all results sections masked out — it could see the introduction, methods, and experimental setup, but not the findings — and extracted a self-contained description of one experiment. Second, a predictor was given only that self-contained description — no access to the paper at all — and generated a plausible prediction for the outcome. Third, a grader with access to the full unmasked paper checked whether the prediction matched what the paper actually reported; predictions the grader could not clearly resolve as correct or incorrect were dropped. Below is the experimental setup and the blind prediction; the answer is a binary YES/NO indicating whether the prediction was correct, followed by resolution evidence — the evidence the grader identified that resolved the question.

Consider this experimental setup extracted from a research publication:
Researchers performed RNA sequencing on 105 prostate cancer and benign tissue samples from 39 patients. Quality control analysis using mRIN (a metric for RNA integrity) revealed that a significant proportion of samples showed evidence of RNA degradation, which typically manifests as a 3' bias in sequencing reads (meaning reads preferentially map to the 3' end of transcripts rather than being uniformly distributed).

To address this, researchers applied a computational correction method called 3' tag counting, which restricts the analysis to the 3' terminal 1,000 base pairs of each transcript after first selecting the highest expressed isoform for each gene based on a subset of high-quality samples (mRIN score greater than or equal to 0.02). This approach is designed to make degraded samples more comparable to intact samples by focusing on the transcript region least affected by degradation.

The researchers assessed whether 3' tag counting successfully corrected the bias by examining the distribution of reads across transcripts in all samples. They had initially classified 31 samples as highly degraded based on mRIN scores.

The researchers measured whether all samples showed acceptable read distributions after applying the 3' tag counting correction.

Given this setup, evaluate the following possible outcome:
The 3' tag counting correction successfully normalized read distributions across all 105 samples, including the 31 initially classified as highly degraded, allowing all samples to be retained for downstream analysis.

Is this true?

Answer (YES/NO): NO